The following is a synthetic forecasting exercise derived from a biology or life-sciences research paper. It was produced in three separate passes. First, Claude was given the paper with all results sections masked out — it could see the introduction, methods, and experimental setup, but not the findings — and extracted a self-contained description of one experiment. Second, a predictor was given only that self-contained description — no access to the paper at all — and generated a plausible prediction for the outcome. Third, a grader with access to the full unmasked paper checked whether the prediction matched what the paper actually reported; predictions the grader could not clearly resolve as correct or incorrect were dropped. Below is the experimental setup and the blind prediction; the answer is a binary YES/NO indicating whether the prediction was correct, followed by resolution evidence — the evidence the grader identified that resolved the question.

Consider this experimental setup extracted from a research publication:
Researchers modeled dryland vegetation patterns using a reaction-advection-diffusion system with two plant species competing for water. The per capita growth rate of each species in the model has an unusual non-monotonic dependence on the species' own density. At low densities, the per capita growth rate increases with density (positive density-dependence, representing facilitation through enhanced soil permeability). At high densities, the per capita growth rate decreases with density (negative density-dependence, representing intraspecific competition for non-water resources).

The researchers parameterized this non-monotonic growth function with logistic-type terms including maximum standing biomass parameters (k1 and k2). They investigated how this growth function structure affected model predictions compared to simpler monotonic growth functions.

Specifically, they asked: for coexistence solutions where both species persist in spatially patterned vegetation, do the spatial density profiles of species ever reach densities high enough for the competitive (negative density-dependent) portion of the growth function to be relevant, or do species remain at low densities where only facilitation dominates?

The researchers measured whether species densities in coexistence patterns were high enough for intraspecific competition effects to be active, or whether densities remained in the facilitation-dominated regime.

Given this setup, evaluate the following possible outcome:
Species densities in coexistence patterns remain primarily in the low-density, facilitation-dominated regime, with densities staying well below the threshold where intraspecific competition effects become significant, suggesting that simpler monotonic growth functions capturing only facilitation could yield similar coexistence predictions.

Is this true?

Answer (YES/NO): NO